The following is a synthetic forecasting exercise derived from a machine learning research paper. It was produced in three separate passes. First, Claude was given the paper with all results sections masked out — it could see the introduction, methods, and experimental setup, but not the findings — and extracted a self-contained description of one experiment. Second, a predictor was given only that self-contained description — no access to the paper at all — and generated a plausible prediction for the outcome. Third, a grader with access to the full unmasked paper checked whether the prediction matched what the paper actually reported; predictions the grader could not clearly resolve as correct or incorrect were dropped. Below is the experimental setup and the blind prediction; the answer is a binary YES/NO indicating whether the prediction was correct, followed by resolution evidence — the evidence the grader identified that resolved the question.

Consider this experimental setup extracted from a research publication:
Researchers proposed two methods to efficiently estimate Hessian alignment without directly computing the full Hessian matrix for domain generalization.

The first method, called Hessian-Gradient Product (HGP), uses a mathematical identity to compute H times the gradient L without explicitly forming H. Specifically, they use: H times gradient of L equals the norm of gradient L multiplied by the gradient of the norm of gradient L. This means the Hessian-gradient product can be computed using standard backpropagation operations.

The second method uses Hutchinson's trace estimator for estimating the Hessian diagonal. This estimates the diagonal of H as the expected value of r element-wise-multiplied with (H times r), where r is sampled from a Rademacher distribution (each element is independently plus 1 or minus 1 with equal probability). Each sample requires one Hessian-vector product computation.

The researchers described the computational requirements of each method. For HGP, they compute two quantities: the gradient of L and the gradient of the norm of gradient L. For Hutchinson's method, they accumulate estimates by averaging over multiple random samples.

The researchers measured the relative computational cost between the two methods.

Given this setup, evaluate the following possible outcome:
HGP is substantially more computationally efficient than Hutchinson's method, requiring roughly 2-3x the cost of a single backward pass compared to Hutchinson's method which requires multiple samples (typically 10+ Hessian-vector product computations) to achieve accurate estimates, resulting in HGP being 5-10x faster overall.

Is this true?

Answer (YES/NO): NO